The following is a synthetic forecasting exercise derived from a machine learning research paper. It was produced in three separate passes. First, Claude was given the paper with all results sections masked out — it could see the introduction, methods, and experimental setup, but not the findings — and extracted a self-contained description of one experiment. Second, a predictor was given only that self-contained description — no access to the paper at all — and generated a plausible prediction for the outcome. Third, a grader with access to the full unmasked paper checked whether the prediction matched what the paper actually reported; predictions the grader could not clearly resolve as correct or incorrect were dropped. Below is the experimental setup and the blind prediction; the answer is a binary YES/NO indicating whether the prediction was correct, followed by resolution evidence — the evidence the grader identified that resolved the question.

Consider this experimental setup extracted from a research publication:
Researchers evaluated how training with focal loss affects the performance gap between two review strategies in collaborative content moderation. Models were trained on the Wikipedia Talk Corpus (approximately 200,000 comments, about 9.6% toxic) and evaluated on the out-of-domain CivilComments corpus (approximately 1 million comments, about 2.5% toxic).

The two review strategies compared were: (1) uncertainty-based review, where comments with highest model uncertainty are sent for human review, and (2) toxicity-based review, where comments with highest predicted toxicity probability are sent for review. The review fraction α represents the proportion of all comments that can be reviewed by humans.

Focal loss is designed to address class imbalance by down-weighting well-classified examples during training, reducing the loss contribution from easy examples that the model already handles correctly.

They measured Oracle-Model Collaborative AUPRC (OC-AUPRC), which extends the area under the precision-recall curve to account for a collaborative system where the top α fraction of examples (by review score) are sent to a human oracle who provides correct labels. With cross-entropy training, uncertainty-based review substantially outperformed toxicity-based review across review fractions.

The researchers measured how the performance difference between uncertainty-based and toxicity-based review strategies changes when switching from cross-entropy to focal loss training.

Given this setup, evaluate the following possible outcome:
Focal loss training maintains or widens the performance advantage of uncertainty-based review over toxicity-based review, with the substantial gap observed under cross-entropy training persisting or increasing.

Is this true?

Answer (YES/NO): NO